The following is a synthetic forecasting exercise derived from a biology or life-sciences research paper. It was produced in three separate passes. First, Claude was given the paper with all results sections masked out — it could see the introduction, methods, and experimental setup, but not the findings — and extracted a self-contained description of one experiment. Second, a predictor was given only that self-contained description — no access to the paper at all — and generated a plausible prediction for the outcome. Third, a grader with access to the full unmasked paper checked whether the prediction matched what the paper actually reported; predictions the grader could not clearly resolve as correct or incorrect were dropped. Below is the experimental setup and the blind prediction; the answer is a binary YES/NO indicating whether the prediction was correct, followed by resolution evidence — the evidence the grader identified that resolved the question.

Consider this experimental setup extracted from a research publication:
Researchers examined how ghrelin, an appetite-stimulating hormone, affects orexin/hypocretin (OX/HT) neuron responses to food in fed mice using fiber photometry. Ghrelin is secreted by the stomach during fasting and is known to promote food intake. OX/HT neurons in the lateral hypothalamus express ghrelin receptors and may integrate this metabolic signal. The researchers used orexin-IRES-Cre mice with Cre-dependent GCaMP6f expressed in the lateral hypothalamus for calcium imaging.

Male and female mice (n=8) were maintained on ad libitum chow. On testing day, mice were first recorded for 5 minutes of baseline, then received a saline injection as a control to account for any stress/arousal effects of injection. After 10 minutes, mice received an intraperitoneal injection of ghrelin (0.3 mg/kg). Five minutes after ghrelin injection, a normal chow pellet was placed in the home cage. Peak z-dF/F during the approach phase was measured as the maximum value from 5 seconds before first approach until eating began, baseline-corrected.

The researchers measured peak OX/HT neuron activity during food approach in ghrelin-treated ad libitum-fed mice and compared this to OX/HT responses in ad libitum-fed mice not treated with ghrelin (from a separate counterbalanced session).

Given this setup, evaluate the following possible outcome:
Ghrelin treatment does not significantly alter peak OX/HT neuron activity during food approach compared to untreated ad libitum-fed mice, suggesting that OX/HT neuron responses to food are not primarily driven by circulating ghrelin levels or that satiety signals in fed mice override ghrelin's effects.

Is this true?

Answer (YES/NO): YES